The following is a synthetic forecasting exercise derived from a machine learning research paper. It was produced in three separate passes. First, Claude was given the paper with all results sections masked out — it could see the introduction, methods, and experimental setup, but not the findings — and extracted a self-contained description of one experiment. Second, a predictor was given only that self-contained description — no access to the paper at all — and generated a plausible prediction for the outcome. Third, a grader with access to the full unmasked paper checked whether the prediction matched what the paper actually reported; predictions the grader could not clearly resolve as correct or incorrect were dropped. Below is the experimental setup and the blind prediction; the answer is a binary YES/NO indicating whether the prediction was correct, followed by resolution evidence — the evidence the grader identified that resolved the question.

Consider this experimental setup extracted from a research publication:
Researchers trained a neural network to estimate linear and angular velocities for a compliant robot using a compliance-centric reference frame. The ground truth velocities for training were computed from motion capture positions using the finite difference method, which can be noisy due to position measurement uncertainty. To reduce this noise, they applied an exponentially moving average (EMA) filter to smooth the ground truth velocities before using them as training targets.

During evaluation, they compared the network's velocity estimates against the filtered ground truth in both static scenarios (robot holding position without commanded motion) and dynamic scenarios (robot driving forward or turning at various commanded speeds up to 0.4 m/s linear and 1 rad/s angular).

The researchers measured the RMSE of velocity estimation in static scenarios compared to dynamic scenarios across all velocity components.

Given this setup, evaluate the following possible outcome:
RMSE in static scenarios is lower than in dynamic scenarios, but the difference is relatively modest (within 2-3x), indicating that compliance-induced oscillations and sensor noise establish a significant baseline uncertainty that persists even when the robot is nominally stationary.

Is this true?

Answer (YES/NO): NO